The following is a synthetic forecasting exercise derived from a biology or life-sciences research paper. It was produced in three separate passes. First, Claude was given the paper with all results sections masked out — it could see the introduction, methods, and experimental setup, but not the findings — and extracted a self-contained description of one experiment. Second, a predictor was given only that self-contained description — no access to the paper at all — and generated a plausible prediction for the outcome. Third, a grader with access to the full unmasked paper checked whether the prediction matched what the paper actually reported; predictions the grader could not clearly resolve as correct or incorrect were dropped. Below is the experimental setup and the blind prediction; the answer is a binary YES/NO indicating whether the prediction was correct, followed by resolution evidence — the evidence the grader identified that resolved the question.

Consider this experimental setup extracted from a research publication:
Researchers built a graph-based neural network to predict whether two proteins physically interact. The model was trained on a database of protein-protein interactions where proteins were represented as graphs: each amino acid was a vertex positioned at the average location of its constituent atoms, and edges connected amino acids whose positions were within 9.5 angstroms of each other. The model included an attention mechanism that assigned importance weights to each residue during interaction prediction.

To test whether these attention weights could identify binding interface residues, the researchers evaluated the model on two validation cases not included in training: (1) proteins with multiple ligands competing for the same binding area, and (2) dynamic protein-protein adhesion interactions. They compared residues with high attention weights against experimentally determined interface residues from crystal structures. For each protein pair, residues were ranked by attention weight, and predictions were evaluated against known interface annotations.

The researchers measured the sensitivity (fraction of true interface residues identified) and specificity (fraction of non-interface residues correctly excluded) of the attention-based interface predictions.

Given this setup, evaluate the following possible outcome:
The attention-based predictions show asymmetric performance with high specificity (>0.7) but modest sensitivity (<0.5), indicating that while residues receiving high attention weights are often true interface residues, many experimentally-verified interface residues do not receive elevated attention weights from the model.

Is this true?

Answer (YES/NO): YES